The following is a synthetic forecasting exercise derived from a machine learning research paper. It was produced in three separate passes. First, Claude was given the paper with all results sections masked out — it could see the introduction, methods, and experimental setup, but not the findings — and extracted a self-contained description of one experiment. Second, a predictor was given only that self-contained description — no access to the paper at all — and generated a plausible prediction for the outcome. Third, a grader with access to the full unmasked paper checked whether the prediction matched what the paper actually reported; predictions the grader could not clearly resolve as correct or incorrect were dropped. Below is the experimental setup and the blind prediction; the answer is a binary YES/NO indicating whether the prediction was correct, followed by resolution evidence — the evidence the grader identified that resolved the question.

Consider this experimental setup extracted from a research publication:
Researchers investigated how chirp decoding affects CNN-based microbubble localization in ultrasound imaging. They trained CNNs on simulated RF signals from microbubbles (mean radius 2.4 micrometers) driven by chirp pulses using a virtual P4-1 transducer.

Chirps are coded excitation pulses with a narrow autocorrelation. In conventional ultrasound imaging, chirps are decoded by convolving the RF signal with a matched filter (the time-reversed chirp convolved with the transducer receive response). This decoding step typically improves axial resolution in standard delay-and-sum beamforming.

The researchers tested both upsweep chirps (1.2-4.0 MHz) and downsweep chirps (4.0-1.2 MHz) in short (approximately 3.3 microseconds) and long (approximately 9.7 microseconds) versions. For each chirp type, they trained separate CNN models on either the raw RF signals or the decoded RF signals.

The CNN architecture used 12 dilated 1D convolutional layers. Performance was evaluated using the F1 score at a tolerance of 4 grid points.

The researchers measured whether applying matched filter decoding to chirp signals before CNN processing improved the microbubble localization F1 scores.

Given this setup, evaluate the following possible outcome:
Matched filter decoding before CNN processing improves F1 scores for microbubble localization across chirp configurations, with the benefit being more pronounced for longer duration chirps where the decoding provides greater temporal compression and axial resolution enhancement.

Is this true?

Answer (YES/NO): NO